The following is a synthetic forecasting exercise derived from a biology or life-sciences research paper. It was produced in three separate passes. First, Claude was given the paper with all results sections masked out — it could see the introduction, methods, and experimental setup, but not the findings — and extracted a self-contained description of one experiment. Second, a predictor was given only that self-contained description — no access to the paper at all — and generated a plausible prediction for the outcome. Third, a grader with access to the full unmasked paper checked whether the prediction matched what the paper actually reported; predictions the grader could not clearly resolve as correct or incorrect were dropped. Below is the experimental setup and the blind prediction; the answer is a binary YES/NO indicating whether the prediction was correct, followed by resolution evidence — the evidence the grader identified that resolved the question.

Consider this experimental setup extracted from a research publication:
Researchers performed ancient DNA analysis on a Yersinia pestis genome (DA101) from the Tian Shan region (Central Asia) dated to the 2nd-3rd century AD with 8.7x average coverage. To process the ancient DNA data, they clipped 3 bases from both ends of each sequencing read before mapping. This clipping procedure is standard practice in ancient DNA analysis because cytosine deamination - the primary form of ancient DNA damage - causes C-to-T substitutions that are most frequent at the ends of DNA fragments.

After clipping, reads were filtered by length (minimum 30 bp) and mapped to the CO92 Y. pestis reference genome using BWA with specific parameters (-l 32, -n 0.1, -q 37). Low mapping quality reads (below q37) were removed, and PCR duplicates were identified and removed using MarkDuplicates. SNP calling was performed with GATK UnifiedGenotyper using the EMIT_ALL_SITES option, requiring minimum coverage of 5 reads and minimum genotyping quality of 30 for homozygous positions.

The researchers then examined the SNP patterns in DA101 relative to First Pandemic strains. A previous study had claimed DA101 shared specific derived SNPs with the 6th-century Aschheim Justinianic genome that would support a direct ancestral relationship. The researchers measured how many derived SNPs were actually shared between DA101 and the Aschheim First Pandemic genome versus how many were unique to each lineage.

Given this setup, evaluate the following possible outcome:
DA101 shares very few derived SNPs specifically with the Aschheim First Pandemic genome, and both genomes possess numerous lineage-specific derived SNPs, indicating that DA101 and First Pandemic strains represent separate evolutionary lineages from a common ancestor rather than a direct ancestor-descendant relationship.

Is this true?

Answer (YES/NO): YES